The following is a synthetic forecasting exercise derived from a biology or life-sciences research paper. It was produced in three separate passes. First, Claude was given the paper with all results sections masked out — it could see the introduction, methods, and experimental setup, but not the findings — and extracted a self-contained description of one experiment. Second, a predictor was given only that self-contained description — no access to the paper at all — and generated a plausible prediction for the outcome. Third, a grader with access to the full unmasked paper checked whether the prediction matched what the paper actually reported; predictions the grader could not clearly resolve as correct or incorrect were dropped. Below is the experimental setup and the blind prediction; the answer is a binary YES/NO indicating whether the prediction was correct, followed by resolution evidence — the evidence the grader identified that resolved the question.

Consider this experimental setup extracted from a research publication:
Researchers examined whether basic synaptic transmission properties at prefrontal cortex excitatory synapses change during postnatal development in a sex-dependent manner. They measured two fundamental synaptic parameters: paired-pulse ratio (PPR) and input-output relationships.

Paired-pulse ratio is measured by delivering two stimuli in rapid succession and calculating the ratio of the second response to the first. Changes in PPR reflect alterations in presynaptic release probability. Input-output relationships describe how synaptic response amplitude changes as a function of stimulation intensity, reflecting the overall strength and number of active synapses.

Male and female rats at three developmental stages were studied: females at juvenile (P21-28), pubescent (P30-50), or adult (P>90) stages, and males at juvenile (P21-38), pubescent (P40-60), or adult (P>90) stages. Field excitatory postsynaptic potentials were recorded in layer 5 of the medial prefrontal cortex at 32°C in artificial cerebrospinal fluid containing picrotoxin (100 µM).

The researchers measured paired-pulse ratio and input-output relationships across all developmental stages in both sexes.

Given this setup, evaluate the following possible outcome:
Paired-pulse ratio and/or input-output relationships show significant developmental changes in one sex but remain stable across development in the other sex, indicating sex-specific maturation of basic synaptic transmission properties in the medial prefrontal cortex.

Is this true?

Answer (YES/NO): NO